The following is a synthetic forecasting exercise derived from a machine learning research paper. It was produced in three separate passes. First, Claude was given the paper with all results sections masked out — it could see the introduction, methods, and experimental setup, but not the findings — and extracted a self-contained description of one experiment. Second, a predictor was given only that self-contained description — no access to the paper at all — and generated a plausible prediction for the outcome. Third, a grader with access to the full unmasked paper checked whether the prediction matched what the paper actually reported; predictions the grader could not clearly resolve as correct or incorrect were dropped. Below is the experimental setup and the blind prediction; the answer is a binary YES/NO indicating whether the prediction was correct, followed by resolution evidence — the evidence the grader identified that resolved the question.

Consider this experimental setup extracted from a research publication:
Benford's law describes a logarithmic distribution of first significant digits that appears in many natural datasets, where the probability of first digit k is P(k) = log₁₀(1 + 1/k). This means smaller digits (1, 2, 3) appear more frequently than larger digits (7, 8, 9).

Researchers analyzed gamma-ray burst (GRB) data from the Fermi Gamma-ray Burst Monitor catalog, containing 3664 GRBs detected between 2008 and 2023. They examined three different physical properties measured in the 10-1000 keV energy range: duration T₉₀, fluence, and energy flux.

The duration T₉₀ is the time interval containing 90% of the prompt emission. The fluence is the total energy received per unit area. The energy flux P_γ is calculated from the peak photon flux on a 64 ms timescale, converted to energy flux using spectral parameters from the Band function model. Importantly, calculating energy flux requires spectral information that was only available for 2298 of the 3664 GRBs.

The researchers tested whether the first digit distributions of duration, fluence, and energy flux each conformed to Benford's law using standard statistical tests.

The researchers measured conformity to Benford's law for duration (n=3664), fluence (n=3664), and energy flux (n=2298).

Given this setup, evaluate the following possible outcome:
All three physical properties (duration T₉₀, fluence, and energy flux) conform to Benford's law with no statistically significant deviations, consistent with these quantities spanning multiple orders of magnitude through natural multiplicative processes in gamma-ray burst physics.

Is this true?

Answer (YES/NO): NO